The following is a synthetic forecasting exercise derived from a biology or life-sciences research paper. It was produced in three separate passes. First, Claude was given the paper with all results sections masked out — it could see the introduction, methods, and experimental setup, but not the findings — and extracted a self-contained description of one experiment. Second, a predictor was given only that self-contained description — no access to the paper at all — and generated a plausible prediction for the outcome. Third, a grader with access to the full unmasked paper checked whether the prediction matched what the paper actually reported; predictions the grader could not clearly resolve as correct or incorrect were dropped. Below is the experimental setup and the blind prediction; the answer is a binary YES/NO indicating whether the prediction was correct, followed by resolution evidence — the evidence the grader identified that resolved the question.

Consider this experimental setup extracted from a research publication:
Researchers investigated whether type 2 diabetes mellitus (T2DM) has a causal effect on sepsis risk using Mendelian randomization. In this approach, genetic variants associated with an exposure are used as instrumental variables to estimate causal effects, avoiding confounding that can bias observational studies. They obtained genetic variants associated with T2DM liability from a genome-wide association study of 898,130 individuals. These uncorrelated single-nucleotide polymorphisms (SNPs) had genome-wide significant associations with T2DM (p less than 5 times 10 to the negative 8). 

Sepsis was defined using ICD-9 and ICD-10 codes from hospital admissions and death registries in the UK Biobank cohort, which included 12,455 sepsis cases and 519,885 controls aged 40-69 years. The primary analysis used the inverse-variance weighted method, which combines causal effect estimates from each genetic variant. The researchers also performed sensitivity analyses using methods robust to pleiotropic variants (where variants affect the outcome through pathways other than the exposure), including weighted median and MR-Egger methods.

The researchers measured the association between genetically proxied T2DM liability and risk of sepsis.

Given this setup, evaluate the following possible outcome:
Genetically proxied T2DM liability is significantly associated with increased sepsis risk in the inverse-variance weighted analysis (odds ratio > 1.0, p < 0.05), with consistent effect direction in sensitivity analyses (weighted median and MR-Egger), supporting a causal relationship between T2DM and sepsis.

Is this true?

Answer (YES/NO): NO